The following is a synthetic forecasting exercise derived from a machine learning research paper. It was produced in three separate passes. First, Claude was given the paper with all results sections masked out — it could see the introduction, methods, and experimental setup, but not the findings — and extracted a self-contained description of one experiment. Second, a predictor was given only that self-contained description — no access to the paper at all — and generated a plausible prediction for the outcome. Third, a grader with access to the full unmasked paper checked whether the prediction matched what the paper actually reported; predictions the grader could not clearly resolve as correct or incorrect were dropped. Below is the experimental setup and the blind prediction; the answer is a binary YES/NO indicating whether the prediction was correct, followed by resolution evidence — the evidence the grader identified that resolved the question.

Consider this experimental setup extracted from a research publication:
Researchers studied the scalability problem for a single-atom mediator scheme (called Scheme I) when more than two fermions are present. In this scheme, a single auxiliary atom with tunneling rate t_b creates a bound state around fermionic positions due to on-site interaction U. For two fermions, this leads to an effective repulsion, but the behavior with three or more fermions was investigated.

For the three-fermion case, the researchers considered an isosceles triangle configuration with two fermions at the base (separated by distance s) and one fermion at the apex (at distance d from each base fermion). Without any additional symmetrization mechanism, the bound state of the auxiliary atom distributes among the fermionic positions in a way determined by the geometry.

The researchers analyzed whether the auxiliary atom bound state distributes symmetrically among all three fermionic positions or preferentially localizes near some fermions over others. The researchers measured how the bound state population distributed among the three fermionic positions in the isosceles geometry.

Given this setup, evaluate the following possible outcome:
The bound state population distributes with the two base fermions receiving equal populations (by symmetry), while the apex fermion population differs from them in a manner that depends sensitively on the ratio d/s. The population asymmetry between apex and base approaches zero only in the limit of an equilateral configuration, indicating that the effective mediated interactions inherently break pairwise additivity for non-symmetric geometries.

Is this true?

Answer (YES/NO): YES